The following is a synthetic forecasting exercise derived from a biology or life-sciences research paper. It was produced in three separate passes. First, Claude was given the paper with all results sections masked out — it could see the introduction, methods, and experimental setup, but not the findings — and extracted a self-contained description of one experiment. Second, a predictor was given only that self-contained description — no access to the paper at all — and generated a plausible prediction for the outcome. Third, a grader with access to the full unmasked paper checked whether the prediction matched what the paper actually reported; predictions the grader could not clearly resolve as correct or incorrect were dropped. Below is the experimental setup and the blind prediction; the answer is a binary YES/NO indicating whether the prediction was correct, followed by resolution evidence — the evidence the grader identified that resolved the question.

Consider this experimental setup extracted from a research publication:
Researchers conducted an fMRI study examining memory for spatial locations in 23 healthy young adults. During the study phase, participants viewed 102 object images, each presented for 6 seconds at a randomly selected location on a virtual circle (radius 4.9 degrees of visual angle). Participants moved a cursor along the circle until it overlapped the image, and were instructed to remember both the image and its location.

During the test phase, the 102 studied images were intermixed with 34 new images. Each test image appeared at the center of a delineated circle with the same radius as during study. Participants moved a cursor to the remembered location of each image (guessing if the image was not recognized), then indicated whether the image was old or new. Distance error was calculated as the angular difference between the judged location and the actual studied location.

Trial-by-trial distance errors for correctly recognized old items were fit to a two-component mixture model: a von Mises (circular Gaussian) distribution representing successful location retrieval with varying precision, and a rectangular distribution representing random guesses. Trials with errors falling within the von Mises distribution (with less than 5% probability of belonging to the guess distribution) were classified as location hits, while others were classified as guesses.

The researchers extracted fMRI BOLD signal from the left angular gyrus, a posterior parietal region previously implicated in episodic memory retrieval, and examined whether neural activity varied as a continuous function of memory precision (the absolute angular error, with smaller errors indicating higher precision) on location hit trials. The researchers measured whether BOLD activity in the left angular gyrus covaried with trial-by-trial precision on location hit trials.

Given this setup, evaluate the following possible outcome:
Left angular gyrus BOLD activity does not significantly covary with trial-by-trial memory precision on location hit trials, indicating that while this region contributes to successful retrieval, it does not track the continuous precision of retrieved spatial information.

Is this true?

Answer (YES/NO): NO